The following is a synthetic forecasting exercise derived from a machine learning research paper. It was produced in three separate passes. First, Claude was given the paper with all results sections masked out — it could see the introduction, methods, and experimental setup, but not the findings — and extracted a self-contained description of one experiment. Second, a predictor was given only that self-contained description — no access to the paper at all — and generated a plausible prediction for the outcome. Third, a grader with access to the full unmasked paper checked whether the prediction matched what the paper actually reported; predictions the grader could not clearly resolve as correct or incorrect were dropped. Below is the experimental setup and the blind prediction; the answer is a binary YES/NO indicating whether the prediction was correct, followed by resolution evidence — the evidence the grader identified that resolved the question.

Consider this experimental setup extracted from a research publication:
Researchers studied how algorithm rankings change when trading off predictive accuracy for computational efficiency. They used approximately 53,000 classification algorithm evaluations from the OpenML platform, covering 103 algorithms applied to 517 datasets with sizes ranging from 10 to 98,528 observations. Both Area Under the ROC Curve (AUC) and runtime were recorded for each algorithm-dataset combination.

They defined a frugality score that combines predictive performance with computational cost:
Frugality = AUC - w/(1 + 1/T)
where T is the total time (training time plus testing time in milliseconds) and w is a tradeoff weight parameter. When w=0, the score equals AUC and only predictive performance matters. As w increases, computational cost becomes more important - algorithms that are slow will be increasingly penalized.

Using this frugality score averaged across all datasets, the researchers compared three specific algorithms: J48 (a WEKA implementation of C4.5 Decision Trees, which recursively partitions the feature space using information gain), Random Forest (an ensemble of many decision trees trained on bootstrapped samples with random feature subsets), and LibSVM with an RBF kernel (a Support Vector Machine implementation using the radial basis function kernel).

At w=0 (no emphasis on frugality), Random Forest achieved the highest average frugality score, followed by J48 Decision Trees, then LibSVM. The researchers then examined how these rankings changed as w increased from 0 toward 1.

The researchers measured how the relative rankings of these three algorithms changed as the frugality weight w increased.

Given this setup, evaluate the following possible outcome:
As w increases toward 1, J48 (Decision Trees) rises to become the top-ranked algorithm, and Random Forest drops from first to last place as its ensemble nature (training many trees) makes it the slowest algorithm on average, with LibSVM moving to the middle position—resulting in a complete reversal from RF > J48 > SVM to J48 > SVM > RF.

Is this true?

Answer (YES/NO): NO